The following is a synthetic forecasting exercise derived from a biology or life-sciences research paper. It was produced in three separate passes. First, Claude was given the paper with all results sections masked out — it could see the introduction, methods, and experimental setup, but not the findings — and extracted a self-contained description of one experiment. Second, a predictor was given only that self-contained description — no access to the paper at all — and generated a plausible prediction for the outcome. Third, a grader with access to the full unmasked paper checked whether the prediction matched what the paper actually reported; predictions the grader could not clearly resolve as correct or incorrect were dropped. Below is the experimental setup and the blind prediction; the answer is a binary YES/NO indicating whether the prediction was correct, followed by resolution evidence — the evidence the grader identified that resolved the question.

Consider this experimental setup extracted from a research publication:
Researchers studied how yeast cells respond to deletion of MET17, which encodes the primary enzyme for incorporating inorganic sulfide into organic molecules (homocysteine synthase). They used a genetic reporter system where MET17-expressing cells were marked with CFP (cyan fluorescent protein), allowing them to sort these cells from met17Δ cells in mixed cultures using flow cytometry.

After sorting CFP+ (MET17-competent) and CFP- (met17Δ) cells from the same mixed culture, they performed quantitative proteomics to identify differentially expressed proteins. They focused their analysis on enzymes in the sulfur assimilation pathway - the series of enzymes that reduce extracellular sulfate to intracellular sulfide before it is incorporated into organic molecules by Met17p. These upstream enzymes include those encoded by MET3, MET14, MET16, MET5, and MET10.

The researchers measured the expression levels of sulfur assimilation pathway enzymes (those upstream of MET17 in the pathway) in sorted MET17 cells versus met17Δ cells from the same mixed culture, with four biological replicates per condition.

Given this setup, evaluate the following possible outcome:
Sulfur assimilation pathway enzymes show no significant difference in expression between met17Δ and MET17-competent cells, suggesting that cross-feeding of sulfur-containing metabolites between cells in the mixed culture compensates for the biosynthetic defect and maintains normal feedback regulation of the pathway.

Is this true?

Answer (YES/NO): NO